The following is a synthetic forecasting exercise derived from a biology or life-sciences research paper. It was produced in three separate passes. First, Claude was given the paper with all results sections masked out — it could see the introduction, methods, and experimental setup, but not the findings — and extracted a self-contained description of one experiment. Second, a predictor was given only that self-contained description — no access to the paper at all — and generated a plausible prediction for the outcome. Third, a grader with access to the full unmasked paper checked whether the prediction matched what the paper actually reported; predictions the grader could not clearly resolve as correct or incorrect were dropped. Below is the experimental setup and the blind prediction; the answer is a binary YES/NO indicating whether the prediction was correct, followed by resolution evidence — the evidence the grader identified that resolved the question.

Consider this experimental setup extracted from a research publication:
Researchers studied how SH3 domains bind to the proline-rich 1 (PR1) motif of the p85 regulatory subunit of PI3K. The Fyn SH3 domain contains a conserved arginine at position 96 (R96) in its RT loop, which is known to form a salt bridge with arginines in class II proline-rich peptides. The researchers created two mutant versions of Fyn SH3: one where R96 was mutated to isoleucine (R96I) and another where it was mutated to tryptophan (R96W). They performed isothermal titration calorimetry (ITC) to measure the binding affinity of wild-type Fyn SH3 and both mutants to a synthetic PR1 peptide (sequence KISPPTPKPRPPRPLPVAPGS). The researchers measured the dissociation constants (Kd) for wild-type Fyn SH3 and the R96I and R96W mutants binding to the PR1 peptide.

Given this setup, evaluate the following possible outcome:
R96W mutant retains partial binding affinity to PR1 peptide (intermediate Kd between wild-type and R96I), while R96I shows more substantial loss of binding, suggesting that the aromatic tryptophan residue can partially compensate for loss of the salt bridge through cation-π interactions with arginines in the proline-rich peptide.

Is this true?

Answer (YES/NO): NO